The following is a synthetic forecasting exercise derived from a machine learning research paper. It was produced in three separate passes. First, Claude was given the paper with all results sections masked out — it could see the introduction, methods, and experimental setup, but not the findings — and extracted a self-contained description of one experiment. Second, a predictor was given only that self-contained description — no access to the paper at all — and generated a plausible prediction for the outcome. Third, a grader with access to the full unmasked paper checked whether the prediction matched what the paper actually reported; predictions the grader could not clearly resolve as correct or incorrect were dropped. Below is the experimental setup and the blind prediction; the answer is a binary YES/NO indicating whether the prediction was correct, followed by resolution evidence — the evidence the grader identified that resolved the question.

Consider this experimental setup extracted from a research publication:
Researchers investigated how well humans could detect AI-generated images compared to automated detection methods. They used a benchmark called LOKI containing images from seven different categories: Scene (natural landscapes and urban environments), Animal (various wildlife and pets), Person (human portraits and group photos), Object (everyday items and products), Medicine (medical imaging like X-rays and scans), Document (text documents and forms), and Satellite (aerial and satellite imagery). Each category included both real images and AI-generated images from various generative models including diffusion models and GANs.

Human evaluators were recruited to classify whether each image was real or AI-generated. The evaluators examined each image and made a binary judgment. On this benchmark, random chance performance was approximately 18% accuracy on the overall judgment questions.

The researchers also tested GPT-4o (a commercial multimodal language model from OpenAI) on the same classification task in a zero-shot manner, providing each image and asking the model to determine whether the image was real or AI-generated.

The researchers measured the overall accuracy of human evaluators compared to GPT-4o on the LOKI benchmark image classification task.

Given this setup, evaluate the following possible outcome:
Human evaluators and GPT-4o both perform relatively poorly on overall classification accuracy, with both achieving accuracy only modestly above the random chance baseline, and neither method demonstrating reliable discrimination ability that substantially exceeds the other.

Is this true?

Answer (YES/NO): NO